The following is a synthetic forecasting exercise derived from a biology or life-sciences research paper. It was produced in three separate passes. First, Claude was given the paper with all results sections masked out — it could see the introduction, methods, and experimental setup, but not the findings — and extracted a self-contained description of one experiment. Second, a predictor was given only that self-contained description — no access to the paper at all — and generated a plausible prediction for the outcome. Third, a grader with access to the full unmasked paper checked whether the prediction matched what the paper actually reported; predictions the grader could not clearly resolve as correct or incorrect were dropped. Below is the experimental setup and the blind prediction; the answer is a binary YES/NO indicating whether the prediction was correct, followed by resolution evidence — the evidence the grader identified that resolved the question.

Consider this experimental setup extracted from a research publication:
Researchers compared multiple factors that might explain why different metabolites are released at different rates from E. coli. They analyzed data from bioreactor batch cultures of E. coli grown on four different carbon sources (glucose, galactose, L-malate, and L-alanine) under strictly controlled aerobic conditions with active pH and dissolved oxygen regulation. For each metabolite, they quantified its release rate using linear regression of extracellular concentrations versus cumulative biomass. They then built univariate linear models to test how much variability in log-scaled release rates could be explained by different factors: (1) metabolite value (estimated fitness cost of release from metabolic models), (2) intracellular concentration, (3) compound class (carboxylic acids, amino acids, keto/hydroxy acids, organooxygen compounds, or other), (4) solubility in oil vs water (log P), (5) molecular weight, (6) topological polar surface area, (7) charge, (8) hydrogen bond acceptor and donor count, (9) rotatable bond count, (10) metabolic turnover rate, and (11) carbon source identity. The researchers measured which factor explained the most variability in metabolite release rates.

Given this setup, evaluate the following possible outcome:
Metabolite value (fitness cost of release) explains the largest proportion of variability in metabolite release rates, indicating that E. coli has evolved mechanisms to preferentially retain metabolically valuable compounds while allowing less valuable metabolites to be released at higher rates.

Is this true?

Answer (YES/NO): YES